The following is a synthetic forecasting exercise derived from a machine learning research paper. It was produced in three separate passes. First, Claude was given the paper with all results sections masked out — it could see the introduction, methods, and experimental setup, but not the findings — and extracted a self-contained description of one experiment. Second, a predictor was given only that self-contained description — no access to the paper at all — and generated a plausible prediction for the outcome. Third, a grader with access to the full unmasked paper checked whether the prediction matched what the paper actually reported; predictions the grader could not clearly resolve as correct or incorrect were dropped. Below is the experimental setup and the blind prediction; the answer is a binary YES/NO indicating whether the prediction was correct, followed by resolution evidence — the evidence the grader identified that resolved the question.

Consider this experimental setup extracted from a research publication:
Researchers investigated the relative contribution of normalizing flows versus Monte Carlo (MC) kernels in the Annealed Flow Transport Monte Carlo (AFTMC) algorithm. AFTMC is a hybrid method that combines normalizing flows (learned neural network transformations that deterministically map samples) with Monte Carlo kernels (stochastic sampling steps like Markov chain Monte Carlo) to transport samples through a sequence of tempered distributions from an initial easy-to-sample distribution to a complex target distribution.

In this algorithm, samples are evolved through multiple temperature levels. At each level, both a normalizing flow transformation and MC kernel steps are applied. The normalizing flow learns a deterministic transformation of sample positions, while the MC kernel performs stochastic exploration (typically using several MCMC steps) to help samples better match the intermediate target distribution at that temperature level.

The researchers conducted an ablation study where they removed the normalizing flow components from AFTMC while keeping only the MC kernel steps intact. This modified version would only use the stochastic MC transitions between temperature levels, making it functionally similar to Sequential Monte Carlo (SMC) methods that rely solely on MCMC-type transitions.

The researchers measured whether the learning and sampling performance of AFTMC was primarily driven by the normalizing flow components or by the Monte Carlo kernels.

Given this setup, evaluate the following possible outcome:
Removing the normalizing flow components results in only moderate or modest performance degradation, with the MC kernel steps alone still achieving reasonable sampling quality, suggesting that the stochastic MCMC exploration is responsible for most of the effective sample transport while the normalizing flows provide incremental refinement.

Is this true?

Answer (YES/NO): YES